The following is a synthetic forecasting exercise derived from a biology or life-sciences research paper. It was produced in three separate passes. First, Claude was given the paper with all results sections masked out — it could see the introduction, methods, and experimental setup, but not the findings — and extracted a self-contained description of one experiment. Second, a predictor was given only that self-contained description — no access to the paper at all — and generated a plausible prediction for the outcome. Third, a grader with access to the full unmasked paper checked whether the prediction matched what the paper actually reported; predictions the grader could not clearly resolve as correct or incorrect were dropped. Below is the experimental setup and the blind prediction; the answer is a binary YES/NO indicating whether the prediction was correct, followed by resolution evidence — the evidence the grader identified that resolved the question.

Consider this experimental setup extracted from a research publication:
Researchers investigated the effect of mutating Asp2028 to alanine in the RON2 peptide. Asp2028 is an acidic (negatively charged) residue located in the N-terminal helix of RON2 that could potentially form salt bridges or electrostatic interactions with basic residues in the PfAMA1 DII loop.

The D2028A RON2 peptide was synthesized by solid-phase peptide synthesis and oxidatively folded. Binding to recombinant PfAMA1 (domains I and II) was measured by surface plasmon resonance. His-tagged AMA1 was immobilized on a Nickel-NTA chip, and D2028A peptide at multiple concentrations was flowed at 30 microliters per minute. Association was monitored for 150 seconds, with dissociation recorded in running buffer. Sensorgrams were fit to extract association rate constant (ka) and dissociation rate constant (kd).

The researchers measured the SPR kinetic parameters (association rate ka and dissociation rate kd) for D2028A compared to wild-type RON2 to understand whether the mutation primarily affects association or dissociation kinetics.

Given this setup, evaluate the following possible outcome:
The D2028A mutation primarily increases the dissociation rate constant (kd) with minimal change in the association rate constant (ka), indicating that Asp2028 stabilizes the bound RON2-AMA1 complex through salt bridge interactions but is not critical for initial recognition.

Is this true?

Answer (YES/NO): NO